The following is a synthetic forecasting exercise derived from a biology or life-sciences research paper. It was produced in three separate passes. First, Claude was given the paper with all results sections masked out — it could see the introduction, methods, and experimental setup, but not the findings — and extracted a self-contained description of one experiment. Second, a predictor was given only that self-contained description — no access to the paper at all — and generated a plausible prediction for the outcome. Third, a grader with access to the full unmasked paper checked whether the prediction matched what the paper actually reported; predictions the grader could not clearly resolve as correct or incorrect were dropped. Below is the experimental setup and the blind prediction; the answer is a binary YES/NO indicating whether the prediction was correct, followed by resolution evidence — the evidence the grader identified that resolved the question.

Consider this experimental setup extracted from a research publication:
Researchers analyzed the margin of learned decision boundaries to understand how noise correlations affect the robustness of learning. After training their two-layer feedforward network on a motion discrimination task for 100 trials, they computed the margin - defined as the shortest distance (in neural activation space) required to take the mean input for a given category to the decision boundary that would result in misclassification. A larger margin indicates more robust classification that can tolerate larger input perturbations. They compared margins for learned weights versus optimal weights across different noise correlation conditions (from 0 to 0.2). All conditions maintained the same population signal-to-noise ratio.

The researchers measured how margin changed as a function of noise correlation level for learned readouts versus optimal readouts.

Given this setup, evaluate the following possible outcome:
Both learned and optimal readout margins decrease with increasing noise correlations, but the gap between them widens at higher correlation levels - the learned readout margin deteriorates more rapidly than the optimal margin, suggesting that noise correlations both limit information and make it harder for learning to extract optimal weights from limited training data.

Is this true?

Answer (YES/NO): NO